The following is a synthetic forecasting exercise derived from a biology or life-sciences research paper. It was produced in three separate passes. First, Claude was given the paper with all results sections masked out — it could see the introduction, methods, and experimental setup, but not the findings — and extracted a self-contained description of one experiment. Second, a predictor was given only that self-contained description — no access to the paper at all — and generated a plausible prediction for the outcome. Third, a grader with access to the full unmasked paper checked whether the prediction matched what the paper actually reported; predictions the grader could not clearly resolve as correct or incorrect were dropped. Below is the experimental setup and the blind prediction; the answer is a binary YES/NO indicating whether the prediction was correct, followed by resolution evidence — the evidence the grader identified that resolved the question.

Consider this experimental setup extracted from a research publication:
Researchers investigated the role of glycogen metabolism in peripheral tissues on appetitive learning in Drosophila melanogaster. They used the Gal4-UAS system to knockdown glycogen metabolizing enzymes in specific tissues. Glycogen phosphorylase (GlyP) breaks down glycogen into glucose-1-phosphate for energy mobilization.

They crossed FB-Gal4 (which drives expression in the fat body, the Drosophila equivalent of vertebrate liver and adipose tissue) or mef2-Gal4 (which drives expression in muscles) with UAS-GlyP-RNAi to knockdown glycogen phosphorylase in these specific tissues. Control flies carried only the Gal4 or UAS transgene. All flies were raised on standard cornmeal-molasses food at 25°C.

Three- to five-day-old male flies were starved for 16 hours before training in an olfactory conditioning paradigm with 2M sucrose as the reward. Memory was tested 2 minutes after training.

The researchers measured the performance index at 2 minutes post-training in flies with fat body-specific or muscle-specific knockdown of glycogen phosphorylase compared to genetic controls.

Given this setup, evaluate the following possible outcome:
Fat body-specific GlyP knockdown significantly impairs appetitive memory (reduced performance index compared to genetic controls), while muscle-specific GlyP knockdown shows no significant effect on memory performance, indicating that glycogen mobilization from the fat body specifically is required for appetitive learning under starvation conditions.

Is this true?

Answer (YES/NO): NO